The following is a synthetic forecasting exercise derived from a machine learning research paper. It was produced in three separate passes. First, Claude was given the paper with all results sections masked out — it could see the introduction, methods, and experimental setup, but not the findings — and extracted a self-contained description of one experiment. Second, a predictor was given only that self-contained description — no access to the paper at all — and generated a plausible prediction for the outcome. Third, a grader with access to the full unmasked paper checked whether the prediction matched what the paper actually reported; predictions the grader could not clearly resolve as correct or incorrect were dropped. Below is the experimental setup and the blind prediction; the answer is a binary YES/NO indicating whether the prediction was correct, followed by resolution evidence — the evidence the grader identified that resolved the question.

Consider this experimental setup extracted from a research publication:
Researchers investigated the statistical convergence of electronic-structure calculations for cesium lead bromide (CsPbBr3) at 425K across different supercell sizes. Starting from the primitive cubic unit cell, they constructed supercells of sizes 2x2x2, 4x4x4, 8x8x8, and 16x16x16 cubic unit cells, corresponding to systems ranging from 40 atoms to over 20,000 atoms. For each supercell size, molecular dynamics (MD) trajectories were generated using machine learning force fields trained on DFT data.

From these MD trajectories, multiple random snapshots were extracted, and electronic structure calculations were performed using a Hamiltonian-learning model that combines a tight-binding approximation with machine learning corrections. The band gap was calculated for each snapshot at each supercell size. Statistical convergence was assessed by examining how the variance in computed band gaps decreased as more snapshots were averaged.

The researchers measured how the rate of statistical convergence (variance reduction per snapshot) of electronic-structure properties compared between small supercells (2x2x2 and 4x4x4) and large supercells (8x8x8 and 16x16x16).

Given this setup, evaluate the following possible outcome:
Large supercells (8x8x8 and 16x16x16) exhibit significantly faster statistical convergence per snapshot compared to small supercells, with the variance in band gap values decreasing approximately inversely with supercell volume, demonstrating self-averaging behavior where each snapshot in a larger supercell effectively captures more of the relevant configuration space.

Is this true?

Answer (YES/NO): YES